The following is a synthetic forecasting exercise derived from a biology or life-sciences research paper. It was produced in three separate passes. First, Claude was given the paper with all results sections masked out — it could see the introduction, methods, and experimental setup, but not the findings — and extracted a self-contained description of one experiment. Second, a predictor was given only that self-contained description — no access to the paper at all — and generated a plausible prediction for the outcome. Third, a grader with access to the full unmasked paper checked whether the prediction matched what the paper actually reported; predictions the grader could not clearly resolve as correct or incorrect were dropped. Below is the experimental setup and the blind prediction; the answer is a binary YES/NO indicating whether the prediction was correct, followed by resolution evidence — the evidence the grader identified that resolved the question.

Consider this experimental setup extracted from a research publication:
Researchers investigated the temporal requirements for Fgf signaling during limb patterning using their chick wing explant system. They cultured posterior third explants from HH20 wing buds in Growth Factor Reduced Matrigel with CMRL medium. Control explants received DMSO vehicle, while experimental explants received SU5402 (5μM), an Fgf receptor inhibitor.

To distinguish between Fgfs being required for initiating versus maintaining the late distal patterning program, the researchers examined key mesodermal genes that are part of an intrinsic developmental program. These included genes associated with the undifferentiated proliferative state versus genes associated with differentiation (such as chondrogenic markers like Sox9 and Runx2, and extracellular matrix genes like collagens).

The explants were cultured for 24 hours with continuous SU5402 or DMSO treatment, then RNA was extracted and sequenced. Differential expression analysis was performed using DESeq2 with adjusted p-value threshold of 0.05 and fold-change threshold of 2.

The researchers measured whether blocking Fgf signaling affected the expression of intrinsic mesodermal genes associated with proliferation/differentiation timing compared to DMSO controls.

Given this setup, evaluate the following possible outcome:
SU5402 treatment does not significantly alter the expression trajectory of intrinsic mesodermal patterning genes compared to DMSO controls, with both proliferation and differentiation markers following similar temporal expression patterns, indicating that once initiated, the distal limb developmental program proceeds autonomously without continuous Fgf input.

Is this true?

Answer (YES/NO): NO